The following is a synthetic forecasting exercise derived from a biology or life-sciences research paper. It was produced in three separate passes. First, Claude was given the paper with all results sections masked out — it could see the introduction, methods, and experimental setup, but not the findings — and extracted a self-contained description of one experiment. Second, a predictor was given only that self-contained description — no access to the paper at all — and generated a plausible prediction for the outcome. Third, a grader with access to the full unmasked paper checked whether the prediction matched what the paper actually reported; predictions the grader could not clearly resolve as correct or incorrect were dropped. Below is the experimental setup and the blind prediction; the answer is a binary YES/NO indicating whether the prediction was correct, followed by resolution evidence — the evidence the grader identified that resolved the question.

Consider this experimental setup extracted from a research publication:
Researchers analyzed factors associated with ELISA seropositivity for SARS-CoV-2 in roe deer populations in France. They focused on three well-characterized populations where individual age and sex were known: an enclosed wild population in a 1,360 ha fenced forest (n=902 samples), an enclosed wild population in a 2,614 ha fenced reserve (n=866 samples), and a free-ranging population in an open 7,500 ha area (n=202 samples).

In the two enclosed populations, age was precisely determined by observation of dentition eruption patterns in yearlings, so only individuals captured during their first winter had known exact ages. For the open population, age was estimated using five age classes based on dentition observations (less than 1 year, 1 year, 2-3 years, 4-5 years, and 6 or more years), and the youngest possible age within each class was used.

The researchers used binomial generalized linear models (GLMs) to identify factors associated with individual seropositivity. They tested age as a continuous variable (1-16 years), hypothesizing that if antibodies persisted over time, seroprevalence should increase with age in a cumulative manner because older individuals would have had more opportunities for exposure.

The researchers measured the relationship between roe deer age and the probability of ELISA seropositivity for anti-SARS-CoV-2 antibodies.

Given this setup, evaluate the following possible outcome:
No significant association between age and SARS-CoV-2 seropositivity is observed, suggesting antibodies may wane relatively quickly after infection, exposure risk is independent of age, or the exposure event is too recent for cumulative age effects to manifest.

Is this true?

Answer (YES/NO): NO